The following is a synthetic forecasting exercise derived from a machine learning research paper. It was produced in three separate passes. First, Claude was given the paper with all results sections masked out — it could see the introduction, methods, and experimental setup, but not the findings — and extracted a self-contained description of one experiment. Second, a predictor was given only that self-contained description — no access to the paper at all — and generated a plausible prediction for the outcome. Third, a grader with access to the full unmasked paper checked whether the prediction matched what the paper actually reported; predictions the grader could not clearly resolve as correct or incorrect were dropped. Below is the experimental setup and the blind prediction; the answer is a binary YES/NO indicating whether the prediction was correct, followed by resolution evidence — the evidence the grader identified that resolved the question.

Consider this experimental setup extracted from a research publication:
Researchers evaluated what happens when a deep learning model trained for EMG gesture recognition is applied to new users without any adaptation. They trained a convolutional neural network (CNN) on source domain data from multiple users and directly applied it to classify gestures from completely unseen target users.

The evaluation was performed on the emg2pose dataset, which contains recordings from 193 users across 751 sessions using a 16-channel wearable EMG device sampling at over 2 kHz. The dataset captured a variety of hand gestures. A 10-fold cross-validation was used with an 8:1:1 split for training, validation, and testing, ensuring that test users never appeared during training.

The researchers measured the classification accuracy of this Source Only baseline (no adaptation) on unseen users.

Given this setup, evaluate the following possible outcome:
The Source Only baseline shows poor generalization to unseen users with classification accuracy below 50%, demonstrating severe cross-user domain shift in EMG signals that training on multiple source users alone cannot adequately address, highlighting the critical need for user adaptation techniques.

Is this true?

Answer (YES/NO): NO